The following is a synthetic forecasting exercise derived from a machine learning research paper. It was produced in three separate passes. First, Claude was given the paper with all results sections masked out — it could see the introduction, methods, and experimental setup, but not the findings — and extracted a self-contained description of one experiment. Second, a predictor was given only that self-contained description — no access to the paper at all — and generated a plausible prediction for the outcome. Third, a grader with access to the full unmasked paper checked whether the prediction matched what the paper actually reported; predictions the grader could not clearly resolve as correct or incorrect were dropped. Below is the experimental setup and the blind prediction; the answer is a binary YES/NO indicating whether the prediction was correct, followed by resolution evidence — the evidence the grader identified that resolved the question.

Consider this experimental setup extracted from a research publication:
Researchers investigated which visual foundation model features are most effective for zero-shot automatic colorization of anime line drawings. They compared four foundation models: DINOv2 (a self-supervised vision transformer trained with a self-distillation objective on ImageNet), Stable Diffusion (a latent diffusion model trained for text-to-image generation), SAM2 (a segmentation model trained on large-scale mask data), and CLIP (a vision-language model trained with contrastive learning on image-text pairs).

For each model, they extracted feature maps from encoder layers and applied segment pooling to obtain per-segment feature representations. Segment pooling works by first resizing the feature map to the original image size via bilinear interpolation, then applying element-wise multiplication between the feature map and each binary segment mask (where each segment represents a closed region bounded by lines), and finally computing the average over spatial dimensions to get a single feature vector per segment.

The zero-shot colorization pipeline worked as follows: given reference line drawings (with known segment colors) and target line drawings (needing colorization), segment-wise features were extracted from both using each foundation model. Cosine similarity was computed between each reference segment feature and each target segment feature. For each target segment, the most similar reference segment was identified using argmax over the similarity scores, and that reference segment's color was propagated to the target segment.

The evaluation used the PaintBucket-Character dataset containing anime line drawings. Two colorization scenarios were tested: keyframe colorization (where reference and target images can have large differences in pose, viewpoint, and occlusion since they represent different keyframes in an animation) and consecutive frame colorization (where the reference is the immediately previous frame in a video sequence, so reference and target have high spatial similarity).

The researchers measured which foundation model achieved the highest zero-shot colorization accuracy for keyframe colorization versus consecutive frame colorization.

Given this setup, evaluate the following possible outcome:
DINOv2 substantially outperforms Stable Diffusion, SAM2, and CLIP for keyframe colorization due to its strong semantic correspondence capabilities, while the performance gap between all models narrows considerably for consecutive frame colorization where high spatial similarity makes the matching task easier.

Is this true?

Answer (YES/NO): NO